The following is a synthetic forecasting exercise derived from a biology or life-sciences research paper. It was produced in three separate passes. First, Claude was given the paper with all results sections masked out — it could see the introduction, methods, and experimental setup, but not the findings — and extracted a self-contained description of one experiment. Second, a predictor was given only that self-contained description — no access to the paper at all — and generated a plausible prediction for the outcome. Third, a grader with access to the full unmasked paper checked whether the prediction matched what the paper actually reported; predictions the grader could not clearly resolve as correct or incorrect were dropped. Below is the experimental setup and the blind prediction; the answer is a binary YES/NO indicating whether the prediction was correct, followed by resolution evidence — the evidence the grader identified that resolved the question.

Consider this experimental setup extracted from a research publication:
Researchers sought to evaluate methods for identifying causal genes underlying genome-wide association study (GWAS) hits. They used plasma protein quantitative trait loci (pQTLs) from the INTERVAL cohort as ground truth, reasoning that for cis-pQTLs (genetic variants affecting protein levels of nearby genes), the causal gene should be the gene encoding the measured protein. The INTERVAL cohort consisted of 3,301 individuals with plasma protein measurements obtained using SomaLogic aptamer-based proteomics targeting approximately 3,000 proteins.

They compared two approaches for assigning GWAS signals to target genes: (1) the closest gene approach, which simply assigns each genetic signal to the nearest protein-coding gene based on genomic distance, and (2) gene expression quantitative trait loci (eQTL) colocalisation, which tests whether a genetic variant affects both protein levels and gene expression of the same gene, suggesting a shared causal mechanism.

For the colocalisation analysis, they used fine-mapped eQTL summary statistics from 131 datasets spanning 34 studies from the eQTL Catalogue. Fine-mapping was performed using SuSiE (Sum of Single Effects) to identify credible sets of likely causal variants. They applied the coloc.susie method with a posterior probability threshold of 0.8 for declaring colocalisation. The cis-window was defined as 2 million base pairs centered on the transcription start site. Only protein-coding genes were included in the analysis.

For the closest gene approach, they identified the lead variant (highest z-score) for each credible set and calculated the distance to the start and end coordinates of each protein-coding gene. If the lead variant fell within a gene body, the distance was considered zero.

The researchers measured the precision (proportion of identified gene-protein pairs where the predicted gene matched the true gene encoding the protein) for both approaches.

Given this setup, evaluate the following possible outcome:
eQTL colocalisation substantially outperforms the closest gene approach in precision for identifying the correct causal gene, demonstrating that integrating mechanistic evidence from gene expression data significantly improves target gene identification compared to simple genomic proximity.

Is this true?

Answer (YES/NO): NO